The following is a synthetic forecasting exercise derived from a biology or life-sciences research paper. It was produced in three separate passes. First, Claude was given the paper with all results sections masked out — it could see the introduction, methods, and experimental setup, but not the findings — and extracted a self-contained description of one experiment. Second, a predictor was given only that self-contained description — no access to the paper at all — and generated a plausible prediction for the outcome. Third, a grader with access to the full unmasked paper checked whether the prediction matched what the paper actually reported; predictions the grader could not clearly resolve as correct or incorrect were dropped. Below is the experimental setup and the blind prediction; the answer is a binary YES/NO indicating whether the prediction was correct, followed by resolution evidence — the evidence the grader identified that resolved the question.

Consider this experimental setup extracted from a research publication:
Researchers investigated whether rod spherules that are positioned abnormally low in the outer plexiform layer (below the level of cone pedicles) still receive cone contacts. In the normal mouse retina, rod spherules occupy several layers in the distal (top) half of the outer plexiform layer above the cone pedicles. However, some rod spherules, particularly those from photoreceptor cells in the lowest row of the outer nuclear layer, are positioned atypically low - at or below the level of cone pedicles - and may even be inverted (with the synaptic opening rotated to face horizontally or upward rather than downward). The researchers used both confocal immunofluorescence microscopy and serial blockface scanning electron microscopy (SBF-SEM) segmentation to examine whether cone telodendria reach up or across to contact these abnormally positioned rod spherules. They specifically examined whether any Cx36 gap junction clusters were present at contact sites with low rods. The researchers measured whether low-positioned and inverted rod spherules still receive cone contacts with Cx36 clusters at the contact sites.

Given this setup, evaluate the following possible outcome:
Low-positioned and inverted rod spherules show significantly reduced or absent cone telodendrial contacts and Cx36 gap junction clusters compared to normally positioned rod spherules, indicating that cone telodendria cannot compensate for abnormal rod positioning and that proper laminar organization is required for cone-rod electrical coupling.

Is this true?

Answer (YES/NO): NO